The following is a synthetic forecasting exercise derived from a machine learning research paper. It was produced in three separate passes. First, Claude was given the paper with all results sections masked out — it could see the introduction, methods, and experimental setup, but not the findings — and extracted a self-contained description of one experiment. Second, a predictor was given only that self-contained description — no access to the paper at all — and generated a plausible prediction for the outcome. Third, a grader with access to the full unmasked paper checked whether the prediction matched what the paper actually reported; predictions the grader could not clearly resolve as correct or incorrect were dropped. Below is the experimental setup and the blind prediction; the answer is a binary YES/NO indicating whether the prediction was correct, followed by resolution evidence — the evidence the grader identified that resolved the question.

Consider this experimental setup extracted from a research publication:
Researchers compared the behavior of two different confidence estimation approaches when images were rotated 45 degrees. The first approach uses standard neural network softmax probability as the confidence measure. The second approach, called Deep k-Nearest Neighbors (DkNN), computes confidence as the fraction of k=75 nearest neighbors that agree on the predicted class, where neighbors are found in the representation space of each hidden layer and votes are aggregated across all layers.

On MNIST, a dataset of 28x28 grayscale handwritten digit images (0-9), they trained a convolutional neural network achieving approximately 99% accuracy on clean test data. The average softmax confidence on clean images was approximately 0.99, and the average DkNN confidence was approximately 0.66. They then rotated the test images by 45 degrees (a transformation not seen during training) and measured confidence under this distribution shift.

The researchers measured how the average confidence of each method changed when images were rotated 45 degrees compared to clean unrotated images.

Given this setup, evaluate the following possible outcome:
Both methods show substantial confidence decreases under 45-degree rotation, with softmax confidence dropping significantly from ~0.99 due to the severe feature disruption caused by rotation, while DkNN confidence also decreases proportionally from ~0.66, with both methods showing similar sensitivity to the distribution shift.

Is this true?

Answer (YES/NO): NO